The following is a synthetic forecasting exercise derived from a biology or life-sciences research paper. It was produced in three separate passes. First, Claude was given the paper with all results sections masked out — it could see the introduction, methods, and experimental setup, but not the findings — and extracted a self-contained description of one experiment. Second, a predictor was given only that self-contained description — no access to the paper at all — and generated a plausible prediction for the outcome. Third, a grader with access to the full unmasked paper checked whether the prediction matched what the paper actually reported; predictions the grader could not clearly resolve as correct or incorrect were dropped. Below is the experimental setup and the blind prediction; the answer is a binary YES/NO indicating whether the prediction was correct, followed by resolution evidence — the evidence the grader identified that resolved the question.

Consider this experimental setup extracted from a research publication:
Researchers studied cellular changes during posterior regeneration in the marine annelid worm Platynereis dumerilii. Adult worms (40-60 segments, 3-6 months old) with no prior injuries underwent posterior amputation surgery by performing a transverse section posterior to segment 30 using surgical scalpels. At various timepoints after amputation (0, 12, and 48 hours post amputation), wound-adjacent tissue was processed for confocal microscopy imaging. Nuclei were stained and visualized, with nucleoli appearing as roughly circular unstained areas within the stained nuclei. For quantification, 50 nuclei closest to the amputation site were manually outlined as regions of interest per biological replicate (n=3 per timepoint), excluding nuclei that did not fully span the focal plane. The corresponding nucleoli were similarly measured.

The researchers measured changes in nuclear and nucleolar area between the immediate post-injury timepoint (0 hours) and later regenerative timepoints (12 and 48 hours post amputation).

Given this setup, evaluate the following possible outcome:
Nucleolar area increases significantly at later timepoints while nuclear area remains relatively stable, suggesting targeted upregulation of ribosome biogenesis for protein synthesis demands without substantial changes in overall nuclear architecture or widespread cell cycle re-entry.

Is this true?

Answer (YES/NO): NO